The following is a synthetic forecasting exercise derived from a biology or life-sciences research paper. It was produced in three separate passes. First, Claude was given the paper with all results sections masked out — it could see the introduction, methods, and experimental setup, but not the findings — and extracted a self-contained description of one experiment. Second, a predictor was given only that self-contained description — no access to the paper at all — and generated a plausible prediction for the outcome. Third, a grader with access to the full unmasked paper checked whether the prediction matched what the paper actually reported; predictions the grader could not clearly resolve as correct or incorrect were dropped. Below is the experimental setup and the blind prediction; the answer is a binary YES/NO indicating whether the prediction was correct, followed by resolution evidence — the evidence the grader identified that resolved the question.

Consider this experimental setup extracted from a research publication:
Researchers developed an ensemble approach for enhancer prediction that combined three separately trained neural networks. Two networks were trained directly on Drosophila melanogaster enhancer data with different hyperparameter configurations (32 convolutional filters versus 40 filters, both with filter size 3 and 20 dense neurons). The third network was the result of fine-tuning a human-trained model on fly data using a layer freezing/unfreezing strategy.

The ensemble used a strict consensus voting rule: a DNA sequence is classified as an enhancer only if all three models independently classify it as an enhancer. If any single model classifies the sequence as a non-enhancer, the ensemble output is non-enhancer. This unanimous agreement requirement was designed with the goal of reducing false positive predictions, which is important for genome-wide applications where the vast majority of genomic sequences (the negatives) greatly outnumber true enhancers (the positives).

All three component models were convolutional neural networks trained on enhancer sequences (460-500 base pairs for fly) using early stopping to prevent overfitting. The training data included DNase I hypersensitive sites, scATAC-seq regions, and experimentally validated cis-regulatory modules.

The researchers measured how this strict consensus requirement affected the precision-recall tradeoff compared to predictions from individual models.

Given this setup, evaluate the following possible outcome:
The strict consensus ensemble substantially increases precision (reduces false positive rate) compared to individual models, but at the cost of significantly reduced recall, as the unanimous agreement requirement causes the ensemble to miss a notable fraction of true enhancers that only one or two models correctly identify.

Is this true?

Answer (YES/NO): YES